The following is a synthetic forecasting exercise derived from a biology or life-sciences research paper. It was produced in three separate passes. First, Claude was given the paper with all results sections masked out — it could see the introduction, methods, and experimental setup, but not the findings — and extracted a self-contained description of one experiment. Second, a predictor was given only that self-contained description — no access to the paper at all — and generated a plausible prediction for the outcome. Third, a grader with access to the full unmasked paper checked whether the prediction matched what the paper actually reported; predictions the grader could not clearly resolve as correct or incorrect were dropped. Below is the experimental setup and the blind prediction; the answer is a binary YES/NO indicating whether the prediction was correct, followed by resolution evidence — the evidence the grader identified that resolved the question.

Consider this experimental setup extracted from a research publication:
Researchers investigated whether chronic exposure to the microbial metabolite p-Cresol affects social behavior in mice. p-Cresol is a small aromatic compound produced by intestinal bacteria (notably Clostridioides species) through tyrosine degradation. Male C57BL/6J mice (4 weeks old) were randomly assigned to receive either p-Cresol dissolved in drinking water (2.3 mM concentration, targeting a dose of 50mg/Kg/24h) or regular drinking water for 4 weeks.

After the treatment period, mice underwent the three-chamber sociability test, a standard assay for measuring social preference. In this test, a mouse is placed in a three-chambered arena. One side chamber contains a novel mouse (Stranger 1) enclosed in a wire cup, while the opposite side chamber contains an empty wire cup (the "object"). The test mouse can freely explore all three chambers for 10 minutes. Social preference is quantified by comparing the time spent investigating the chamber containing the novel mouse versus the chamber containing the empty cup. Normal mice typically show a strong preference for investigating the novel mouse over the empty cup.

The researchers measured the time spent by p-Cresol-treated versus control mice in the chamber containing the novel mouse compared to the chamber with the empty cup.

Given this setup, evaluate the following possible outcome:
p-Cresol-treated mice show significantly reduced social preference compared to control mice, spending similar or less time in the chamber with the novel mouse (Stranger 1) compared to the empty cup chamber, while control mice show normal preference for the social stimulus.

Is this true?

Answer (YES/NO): YES